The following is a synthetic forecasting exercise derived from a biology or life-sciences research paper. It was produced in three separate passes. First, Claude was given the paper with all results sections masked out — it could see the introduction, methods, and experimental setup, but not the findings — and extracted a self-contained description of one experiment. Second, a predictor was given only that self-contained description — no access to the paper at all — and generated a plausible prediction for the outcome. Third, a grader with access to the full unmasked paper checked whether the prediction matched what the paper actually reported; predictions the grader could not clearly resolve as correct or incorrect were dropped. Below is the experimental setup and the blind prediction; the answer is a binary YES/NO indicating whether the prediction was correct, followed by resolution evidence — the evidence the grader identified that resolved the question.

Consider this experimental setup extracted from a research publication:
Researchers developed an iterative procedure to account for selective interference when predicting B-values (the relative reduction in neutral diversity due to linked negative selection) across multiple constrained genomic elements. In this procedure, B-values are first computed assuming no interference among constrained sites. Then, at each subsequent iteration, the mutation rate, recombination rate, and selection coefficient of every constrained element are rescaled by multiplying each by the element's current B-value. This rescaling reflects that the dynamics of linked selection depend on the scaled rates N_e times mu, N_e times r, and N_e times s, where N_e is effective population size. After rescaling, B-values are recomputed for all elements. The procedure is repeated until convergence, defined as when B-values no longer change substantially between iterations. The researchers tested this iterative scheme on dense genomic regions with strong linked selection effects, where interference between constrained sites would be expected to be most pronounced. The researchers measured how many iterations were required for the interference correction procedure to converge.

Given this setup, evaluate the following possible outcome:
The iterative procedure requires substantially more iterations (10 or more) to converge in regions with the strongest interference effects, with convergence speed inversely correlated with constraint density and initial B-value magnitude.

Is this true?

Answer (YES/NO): NO